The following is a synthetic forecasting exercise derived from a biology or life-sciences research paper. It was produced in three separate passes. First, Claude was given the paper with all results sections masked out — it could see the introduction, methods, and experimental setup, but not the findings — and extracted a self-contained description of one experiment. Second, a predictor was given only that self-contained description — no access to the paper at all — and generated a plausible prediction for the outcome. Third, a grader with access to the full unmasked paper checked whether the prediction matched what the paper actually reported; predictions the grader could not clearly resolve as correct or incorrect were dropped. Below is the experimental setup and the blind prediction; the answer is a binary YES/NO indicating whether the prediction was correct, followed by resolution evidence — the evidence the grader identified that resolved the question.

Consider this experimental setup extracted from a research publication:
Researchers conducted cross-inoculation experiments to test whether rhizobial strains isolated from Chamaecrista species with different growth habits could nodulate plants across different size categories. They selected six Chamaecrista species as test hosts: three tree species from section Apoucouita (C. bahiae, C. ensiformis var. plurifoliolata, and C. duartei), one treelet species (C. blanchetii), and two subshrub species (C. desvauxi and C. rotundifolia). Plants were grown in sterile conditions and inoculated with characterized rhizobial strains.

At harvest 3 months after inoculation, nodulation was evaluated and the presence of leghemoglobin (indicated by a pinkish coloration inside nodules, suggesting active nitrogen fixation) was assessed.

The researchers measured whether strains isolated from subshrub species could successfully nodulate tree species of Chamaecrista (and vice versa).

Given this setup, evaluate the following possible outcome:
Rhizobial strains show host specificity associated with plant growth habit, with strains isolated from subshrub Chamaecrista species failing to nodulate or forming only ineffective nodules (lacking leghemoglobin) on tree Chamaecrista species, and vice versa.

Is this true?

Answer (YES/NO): NO